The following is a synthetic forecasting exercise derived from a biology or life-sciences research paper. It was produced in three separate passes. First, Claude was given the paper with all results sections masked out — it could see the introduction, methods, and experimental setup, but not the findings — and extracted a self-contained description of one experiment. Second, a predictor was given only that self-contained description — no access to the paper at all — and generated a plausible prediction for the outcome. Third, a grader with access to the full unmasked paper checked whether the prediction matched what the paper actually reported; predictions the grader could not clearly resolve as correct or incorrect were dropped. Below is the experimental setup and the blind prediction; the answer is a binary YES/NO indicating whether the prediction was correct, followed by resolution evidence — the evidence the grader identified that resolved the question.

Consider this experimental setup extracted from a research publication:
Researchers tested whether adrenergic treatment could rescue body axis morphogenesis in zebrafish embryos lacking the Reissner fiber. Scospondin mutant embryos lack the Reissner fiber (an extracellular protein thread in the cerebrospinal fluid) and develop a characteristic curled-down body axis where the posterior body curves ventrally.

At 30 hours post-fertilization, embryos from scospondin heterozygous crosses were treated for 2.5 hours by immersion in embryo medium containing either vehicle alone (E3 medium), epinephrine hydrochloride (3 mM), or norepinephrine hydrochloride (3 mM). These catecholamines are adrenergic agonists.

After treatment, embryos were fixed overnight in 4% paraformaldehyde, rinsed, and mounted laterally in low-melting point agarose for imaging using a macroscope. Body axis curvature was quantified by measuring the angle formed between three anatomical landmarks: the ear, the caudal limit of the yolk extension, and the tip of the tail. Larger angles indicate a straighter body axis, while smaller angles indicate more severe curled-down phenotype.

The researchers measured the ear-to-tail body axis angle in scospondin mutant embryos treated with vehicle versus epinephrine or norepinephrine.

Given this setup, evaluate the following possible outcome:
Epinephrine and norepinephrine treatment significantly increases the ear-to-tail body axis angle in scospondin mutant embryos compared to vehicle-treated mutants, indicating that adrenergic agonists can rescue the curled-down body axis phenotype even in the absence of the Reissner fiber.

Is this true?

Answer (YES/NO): YES